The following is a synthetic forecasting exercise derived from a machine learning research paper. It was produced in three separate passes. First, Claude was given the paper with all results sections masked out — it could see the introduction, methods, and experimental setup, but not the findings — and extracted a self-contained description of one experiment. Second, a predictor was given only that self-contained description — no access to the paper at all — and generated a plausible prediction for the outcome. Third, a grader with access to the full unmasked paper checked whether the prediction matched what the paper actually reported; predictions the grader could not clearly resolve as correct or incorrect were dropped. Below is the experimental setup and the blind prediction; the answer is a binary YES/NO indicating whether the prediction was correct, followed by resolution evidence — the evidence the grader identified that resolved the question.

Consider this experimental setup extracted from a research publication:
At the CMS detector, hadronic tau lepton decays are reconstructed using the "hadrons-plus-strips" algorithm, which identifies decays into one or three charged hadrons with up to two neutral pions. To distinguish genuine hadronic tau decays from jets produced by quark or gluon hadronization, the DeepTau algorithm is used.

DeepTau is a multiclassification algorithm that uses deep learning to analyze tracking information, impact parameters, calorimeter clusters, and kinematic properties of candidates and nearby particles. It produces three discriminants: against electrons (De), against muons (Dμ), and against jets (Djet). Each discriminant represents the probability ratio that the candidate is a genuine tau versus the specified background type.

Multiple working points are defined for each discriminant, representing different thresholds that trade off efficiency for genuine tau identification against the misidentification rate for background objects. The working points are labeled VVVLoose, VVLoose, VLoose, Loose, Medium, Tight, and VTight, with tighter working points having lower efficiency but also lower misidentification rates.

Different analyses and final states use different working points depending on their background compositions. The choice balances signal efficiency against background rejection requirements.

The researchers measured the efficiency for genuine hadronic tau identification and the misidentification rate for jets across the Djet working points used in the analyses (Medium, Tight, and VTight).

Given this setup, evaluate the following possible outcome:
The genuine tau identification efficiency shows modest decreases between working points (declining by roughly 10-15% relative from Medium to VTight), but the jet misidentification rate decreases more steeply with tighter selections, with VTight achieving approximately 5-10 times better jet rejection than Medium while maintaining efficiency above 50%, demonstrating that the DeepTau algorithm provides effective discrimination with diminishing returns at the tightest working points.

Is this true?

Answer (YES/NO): NO